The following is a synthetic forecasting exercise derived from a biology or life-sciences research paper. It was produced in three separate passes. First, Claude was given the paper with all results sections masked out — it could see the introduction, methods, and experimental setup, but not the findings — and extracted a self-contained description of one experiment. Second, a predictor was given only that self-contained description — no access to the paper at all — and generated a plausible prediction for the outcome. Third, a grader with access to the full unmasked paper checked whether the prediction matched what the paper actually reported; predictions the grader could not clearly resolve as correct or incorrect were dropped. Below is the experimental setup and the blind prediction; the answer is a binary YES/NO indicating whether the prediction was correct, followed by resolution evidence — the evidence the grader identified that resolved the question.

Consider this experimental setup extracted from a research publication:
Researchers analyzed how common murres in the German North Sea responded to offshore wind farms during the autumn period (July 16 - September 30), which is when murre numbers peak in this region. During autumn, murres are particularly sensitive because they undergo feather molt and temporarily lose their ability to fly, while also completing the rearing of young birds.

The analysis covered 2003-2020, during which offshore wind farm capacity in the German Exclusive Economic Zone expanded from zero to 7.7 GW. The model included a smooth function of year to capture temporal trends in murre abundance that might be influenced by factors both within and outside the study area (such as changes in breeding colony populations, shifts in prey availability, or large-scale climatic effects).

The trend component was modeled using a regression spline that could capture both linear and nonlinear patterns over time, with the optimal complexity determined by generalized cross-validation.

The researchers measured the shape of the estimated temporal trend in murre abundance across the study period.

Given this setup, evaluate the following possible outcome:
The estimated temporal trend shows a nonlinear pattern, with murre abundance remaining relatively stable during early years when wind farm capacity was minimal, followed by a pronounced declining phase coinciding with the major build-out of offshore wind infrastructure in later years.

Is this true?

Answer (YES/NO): YES